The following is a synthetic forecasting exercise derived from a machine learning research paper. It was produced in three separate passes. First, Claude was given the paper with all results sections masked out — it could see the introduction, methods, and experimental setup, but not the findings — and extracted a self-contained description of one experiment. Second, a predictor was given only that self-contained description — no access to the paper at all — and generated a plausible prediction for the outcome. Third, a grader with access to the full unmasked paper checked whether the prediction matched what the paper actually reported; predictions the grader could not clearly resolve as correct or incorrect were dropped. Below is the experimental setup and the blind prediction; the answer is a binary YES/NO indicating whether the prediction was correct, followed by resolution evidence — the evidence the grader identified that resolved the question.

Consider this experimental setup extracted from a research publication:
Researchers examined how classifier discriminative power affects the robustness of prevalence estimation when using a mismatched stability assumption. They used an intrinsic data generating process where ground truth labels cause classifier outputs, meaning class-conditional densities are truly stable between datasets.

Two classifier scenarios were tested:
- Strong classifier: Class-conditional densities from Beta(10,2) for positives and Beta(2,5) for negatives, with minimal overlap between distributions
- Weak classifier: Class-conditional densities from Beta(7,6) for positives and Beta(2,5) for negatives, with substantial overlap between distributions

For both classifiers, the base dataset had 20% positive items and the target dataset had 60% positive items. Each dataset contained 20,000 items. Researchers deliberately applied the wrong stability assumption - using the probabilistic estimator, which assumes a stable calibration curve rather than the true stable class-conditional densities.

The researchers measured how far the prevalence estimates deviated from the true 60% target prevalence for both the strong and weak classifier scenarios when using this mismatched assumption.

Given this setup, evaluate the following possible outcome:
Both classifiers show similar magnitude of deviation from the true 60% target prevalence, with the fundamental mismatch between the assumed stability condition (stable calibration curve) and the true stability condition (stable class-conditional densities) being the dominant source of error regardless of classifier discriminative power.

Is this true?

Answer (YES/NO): NO